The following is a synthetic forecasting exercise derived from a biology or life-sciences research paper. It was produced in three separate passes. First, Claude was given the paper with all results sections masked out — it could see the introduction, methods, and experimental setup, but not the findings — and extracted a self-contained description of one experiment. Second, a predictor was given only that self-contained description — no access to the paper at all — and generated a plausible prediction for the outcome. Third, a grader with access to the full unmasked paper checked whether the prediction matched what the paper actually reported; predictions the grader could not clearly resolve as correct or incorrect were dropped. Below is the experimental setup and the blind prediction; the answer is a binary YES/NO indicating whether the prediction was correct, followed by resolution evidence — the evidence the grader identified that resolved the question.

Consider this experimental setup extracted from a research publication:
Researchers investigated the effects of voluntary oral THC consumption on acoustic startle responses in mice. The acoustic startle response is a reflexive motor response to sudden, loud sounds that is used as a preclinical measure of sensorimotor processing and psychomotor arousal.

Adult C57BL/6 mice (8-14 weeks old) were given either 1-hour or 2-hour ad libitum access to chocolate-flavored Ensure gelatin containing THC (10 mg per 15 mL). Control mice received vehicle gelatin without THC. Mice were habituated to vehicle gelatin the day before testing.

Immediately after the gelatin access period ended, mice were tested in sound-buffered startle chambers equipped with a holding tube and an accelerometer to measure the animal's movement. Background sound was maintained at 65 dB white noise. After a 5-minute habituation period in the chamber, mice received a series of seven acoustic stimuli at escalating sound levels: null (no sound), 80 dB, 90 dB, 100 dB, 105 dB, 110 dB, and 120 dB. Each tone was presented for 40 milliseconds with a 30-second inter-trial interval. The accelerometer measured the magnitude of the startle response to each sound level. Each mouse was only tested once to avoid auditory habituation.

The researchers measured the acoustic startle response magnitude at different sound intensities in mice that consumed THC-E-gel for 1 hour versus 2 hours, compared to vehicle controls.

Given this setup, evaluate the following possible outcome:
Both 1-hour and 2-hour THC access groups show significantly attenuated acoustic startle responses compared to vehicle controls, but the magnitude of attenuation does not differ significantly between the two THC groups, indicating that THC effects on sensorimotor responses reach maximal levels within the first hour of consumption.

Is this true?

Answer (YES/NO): NO